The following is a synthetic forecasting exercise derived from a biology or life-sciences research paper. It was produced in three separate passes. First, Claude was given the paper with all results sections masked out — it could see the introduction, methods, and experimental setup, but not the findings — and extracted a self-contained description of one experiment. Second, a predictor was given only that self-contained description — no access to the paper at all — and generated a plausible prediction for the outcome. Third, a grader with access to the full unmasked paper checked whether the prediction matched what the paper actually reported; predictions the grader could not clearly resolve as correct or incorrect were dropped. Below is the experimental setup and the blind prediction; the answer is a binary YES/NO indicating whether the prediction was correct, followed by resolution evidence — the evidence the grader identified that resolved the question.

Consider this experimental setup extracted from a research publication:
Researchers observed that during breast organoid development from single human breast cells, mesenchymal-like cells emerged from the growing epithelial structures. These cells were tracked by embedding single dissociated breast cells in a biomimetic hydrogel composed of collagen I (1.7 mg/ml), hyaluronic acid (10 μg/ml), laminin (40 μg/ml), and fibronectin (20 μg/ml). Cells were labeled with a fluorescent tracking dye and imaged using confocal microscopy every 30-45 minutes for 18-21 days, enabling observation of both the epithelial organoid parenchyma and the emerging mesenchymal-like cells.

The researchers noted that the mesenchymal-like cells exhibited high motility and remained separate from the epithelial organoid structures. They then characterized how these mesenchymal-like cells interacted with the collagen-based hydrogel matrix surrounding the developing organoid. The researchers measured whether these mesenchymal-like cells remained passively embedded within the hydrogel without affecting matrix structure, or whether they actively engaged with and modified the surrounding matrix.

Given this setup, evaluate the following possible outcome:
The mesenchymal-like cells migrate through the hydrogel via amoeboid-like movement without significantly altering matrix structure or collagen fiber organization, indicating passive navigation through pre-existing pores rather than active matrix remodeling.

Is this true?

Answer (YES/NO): NO